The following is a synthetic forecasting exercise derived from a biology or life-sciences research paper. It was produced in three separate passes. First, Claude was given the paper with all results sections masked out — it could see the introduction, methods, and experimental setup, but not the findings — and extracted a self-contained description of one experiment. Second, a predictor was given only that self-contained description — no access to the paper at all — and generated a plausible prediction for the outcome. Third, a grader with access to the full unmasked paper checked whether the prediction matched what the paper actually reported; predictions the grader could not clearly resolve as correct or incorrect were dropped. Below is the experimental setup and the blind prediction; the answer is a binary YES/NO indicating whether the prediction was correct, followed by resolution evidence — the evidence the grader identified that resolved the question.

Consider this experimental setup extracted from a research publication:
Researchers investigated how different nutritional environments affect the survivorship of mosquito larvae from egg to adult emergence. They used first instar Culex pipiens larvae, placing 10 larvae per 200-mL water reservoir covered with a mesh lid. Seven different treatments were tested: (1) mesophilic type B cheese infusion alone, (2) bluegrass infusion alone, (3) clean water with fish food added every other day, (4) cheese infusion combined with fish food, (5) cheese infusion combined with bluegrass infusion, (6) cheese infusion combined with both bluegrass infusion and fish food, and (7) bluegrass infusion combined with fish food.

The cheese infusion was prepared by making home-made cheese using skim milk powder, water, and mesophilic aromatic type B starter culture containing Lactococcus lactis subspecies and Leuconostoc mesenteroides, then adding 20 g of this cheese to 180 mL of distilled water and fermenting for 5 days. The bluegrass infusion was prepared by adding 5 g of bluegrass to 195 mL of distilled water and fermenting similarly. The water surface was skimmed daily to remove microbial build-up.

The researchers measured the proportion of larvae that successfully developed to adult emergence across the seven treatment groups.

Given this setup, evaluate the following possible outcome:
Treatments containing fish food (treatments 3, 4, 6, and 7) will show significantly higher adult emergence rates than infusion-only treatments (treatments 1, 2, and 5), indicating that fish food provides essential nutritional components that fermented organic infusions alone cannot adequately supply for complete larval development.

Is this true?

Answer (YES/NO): NO